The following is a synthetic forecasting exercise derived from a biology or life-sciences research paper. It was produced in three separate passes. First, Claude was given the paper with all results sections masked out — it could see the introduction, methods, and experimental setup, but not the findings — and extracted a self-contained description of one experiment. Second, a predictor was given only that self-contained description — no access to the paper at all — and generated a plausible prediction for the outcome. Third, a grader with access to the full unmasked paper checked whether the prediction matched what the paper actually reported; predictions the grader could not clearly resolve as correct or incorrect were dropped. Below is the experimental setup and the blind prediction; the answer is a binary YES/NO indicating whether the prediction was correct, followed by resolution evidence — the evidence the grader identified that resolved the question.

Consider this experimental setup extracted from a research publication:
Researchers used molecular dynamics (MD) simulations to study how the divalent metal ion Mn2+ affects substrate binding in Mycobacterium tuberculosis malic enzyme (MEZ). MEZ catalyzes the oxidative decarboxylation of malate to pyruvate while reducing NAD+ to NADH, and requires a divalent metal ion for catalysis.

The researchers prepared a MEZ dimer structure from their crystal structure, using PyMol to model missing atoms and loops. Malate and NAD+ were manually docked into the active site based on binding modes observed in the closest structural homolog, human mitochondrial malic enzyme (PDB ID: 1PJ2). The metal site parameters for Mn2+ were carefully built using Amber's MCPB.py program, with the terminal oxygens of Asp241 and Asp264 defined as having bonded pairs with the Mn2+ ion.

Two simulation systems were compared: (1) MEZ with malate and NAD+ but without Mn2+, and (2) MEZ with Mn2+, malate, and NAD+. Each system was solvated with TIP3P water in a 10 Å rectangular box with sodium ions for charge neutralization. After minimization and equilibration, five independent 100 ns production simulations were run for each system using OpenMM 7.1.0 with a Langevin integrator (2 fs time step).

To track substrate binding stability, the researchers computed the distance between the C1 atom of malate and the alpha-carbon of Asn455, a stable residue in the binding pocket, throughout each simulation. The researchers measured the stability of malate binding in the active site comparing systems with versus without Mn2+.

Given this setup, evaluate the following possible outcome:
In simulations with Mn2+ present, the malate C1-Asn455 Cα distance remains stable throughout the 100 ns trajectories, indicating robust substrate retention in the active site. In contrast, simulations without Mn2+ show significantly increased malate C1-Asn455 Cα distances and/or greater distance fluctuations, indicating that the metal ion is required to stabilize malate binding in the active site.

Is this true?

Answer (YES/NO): YES